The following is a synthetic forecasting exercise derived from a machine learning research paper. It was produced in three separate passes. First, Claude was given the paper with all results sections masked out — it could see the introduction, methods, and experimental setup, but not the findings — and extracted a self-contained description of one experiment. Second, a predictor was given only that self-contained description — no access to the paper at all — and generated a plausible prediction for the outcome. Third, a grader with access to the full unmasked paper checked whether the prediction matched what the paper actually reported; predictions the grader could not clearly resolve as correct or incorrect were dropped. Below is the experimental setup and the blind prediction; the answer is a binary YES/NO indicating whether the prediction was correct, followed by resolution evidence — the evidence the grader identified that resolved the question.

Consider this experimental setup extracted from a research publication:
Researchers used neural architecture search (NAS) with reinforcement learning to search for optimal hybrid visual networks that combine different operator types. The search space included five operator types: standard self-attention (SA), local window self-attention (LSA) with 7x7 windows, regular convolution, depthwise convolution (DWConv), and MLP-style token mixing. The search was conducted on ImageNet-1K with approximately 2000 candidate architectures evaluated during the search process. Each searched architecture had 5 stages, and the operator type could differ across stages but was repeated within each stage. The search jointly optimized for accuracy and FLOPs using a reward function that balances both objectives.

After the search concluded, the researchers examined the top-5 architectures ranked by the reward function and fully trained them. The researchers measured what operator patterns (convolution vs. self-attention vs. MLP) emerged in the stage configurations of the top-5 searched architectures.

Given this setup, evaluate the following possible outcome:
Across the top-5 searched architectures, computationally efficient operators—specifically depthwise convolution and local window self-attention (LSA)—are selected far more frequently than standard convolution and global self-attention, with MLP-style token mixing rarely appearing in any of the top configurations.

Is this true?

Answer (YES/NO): NO